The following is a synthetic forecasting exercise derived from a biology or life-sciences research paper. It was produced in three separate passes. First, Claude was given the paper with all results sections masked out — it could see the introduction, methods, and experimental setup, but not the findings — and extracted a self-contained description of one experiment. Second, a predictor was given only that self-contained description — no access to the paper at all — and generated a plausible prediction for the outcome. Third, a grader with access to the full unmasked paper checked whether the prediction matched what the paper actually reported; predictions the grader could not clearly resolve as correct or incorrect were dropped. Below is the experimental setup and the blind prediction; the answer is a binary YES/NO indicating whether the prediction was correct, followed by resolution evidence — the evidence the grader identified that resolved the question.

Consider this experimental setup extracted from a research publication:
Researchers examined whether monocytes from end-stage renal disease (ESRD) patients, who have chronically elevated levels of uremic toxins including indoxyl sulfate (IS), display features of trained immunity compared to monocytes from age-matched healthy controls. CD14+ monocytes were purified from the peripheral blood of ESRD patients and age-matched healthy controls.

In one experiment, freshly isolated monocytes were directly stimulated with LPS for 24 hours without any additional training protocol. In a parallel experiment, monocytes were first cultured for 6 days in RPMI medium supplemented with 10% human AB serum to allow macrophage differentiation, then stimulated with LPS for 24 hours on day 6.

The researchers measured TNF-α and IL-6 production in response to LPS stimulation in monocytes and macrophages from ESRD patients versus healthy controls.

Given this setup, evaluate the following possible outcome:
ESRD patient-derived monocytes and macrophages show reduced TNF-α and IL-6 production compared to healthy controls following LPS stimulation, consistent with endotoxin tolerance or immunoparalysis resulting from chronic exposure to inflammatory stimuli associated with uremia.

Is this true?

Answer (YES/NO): NO